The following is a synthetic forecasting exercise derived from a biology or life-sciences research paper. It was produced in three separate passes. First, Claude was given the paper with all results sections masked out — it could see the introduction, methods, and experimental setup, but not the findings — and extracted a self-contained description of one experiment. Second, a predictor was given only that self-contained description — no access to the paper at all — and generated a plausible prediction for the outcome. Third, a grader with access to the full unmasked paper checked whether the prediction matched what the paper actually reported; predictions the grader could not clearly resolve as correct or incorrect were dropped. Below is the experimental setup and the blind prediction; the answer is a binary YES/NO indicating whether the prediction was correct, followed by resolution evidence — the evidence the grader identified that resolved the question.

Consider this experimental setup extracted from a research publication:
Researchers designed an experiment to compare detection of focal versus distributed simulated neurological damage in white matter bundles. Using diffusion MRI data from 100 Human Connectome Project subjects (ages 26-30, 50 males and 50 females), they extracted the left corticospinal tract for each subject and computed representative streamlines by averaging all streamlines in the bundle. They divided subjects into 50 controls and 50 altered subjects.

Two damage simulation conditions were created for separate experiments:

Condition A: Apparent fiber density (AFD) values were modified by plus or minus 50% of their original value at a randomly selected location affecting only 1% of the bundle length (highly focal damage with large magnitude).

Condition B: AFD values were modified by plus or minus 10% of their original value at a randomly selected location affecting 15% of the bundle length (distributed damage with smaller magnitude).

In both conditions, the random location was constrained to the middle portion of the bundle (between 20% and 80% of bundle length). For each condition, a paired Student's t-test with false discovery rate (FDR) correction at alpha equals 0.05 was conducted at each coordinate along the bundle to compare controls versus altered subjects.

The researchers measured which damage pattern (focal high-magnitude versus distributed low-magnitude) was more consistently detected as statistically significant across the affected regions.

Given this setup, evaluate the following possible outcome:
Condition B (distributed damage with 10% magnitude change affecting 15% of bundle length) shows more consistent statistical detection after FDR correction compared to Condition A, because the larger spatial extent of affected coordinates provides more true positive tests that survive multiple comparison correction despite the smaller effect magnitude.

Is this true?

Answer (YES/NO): YES